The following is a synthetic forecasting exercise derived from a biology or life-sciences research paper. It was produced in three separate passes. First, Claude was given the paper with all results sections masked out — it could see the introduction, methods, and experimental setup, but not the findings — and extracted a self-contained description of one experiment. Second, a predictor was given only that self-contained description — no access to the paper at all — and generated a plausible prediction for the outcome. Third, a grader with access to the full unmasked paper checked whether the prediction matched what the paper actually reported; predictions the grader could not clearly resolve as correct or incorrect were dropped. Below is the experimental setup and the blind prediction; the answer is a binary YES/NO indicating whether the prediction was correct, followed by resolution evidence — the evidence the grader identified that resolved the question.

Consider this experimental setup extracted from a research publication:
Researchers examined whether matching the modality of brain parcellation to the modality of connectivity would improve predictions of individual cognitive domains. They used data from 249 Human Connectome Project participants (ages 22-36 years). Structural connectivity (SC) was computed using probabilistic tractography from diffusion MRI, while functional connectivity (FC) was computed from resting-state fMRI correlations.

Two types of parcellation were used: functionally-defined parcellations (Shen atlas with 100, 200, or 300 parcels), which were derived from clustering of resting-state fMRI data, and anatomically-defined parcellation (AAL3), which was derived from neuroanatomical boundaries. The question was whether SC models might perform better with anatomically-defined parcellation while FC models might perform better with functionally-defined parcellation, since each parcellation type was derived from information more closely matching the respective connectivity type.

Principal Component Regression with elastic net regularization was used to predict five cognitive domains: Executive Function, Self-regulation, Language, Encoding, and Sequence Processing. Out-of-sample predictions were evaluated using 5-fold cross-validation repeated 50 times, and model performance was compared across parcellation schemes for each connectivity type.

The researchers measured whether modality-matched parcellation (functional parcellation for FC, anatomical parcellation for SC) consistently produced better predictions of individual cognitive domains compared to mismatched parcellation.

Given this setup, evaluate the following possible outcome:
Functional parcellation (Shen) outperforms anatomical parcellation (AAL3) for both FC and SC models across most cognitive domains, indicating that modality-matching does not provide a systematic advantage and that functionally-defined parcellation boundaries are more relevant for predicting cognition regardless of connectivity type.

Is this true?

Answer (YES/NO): NO